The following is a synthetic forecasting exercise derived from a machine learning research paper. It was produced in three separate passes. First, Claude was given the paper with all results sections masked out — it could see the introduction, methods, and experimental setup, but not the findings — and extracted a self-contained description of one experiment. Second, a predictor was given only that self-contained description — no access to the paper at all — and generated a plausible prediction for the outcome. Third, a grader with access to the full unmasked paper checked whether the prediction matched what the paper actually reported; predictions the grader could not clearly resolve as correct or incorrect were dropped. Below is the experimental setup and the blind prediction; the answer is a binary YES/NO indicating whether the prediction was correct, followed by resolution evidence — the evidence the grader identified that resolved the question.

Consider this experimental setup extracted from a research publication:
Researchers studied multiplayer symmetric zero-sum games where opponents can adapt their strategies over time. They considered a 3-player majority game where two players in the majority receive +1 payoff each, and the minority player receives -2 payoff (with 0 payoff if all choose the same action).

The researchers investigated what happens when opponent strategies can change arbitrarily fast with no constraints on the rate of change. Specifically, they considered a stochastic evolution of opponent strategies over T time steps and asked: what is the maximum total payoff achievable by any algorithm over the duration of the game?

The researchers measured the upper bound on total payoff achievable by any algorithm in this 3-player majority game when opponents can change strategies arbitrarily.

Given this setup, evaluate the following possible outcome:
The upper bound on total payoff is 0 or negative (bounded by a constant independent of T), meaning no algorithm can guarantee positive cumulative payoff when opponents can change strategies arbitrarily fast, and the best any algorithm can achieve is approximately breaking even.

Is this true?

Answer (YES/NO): NO